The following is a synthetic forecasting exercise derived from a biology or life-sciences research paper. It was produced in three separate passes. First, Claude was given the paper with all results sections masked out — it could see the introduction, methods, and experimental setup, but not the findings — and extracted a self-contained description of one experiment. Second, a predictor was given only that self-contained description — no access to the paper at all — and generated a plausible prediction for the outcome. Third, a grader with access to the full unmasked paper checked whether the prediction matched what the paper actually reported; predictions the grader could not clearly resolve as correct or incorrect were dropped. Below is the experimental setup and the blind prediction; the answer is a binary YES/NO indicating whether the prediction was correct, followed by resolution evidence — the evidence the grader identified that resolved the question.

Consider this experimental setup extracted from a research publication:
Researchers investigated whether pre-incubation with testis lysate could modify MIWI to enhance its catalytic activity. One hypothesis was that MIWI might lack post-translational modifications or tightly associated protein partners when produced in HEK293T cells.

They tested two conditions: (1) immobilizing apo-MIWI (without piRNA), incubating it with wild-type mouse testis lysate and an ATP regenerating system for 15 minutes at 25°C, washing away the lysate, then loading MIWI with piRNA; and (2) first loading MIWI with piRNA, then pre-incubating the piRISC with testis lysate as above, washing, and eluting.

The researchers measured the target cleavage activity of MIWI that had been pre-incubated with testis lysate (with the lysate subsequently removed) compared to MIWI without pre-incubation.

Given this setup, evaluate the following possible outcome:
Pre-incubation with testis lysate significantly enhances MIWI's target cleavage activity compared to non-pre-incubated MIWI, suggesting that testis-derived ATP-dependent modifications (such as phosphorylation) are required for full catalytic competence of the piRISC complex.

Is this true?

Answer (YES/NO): NO